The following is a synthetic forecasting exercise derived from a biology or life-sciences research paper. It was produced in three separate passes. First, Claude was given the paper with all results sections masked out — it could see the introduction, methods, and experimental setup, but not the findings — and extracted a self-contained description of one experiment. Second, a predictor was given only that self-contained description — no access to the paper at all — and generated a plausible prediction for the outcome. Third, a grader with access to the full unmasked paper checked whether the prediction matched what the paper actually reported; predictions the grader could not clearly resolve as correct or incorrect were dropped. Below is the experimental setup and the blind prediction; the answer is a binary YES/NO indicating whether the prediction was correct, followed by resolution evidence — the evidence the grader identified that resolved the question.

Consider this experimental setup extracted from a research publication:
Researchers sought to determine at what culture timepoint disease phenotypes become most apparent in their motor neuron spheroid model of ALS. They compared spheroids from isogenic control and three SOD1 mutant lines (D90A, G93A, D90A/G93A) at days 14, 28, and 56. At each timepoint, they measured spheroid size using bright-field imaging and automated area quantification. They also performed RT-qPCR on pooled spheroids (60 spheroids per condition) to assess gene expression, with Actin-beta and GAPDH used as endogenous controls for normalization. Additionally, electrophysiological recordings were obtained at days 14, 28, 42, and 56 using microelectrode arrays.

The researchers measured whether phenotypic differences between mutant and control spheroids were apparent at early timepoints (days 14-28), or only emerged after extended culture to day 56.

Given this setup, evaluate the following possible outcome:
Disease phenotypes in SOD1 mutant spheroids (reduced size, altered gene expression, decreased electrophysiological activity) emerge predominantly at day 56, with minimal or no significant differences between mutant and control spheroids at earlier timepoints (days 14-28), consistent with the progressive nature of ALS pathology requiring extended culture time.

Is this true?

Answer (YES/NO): NO